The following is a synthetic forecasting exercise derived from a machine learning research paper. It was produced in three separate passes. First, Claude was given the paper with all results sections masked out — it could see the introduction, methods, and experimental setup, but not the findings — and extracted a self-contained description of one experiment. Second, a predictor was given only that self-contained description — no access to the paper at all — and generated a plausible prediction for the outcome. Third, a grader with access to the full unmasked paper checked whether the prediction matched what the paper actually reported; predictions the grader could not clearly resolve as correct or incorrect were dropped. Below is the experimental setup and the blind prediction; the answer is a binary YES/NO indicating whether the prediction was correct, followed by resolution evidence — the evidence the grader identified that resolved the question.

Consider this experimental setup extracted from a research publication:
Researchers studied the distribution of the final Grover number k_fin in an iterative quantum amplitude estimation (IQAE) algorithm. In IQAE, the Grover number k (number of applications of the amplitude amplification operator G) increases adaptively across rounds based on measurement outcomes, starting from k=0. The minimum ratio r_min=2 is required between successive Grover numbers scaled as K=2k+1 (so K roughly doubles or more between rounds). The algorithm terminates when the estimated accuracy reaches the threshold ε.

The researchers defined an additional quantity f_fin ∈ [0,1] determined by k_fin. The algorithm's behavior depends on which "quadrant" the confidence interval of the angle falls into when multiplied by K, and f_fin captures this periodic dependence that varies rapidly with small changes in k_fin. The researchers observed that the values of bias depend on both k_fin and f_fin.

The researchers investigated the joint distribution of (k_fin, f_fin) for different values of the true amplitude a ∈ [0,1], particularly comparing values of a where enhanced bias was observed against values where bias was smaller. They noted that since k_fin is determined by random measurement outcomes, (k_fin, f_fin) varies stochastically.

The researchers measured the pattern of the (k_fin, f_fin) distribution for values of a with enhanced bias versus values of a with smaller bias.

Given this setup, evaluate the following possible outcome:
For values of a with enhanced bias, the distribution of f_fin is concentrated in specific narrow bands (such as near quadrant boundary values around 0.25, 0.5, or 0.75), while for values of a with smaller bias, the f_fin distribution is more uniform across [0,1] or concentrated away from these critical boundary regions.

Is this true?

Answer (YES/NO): NO